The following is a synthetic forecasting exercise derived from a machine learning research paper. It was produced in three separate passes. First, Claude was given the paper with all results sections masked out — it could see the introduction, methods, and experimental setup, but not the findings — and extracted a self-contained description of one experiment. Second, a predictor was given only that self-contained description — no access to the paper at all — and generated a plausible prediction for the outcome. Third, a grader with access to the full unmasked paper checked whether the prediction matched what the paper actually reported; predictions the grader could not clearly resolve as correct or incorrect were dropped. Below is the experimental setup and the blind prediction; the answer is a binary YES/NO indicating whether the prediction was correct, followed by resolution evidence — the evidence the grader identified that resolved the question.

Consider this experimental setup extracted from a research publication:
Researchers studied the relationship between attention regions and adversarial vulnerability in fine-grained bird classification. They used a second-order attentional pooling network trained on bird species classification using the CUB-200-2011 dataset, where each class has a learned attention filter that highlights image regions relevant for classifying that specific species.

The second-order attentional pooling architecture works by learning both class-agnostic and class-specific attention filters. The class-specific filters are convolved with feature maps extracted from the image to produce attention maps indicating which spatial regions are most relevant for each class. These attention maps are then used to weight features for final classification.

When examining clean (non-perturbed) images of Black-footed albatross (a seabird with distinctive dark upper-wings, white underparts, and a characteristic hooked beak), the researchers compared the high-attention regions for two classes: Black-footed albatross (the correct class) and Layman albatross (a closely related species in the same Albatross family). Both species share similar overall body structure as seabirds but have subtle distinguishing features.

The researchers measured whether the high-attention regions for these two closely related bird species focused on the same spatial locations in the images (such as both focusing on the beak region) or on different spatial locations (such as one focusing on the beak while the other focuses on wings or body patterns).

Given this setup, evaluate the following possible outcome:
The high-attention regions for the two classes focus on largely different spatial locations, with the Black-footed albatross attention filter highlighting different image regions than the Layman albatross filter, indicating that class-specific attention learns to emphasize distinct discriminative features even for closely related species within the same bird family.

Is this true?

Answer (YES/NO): NO